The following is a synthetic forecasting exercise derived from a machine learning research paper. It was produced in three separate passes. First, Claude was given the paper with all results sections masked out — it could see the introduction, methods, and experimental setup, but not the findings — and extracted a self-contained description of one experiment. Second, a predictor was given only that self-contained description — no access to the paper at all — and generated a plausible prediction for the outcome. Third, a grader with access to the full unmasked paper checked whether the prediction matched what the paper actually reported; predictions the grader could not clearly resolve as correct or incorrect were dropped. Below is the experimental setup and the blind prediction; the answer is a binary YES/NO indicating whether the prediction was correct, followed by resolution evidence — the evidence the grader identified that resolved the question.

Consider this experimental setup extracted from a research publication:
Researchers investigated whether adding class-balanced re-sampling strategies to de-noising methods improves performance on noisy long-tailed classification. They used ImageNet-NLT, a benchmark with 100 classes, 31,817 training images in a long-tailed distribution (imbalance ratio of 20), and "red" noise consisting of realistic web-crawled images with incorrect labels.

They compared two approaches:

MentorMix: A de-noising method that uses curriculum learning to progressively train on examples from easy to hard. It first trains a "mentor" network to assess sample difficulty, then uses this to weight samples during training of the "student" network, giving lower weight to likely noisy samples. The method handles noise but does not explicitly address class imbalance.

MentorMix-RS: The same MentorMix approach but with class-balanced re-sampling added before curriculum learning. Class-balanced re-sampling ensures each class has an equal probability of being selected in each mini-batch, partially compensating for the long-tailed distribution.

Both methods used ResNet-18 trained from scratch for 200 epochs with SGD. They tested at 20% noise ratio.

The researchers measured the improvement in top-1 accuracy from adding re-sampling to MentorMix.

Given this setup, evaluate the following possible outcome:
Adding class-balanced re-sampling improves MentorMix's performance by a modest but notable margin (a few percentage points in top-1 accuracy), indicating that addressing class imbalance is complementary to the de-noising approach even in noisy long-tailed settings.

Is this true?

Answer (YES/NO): NO